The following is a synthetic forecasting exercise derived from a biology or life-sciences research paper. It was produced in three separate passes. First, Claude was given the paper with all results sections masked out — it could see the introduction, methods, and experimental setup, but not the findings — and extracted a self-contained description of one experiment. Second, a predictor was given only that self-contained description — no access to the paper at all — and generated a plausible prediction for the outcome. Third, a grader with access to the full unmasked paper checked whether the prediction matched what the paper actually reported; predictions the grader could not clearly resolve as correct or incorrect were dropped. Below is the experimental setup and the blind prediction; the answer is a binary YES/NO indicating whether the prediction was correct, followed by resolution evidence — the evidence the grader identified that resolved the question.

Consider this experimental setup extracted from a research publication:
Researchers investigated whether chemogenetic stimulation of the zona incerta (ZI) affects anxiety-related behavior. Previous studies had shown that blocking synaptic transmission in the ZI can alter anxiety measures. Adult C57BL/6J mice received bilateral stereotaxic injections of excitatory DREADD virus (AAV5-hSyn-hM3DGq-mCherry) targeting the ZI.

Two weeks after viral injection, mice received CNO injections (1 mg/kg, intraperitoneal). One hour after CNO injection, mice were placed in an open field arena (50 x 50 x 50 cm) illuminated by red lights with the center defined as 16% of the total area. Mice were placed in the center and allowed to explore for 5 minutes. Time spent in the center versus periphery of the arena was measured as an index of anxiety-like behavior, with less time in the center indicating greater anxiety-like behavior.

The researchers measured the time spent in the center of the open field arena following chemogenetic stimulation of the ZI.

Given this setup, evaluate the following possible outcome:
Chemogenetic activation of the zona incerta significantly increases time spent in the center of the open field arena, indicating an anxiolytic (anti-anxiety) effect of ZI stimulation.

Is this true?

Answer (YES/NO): NO